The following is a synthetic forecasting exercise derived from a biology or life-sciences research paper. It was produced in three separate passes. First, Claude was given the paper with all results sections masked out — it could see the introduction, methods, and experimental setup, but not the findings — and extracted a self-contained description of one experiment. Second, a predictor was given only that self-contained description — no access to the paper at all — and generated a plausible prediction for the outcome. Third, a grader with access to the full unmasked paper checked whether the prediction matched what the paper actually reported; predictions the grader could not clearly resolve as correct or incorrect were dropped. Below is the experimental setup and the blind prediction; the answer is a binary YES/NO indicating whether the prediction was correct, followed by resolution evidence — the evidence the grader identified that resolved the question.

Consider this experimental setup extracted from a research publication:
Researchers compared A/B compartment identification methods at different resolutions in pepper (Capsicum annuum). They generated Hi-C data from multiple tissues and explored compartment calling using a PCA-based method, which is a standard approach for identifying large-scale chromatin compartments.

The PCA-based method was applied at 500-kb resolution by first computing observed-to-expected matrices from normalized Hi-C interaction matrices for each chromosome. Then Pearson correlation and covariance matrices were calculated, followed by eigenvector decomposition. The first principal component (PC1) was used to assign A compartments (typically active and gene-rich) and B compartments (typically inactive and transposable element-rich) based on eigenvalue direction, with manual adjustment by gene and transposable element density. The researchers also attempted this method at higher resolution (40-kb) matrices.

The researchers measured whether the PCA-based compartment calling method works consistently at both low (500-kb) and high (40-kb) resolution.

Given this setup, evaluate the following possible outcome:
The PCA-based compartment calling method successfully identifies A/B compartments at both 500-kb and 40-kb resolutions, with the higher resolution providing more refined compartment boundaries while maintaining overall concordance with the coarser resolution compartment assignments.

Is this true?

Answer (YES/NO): NO